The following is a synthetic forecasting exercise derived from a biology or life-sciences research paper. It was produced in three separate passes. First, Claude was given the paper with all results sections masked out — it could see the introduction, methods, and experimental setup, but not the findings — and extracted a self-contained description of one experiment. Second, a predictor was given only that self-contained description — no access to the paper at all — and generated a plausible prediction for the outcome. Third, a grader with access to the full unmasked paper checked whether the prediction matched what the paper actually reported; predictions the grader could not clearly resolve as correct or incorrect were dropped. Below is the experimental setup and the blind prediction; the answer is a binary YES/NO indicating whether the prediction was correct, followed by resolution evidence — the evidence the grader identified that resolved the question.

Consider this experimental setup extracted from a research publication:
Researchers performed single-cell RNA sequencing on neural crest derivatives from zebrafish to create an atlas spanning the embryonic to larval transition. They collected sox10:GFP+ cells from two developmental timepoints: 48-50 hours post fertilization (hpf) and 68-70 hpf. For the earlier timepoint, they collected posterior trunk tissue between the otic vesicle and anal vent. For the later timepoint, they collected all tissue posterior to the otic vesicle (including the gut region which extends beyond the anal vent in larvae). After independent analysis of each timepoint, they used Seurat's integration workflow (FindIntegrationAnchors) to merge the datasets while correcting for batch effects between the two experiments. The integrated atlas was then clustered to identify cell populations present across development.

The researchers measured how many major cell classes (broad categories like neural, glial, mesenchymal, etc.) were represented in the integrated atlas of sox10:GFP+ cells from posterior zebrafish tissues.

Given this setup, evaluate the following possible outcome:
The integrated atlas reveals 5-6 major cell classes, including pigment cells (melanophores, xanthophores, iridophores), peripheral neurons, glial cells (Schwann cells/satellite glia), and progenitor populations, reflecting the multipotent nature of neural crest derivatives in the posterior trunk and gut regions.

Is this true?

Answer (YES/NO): NO